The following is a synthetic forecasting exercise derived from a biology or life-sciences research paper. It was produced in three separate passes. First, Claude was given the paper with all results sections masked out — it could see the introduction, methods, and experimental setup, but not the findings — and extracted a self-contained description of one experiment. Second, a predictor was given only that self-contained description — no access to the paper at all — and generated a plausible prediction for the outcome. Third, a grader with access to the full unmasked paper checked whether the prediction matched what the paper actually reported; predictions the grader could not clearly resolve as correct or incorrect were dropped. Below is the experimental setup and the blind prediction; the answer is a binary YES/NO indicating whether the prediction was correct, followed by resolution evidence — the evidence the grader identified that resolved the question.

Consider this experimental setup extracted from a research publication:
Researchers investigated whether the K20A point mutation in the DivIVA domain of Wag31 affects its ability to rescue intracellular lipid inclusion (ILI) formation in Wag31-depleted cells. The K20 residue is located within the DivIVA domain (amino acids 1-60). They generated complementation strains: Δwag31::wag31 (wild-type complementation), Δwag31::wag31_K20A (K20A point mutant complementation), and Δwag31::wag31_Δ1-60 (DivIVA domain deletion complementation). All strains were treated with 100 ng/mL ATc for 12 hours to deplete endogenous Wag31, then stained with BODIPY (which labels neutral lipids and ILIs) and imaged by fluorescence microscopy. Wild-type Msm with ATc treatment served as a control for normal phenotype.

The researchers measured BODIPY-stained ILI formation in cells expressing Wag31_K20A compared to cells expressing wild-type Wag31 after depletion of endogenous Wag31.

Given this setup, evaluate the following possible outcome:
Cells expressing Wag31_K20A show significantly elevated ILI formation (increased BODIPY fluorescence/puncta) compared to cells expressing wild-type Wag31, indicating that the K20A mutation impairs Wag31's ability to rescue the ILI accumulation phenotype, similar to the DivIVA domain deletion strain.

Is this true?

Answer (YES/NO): NO